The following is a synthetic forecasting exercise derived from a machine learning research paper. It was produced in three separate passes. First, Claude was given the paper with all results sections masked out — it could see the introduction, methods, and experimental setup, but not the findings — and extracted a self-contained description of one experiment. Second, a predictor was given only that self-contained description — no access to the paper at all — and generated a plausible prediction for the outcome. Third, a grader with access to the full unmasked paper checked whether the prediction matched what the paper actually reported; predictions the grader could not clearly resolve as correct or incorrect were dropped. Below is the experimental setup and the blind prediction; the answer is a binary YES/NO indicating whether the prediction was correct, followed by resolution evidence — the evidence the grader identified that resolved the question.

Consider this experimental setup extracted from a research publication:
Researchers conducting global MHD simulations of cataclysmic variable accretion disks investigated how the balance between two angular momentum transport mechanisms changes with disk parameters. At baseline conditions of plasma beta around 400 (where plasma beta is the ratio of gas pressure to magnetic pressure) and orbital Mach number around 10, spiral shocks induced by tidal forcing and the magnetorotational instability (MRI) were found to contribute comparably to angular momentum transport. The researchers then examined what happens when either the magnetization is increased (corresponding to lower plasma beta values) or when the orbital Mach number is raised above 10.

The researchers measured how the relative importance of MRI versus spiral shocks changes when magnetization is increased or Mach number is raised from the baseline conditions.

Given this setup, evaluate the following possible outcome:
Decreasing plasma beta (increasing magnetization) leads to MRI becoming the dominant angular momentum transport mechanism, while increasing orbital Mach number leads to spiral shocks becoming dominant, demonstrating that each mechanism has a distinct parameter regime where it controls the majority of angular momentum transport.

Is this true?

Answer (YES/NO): NO